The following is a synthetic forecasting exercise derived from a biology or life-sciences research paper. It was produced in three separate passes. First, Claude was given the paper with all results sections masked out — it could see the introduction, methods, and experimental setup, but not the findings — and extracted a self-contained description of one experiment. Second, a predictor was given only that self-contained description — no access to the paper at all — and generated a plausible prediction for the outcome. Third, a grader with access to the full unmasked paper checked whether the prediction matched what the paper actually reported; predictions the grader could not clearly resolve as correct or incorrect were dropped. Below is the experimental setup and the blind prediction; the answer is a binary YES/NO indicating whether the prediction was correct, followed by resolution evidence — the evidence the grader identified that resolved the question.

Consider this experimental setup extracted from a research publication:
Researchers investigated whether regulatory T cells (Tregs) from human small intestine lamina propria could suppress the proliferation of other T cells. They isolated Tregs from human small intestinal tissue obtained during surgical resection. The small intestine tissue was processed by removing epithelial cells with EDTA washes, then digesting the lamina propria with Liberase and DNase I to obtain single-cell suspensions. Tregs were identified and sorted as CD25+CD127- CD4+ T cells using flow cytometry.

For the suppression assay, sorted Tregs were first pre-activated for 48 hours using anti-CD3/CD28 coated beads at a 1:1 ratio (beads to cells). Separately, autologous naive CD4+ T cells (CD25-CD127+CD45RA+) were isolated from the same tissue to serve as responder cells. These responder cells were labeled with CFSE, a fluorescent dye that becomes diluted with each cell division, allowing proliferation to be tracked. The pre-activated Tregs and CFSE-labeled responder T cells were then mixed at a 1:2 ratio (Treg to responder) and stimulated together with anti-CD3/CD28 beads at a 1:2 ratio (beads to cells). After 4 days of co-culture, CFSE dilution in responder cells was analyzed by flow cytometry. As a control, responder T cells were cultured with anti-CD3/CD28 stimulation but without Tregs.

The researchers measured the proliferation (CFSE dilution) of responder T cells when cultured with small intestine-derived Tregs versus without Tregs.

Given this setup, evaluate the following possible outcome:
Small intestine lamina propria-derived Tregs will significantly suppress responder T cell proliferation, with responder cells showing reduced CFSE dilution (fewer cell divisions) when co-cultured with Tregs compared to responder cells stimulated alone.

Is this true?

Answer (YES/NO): YES